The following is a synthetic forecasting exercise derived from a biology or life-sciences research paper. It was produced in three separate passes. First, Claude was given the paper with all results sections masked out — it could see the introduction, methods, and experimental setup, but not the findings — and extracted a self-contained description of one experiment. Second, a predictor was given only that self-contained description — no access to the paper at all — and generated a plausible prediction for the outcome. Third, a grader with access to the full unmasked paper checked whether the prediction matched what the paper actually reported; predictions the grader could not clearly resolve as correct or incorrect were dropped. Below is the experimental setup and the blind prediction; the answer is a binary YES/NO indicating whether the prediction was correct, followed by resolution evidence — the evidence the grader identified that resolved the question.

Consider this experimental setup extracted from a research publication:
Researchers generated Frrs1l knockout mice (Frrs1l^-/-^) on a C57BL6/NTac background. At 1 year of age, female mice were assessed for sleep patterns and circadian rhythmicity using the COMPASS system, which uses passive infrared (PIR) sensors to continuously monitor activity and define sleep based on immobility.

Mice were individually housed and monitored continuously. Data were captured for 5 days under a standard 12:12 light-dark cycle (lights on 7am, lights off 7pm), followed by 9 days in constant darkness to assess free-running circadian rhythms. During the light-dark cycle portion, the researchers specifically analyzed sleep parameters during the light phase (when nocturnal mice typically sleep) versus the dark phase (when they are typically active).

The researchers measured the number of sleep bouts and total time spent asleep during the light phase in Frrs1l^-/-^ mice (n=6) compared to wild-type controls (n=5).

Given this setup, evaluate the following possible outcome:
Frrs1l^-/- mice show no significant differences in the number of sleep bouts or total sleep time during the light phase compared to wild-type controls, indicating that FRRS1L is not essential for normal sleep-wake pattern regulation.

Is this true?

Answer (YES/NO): NO